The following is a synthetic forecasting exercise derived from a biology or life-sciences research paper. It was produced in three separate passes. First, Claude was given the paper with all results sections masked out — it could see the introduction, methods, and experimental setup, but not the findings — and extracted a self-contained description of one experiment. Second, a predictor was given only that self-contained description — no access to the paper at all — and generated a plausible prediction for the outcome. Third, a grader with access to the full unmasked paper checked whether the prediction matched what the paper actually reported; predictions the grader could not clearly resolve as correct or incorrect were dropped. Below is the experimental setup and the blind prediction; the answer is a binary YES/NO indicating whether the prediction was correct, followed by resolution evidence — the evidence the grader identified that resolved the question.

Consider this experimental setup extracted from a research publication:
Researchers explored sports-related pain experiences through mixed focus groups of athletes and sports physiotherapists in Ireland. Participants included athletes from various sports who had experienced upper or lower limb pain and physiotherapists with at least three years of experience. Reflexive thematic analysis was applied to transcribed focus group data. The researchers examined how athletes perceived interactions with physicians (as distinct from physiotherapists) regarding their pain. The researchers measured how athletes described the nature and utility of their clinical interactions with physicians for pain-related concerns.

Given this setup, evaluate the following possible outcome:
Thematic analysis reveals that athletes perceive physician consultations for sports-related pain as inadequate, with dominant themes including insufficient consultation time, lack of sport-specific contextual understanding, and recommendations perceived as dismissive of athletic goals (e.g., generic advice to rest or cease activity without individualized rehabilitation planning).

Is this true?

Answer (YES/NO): NO